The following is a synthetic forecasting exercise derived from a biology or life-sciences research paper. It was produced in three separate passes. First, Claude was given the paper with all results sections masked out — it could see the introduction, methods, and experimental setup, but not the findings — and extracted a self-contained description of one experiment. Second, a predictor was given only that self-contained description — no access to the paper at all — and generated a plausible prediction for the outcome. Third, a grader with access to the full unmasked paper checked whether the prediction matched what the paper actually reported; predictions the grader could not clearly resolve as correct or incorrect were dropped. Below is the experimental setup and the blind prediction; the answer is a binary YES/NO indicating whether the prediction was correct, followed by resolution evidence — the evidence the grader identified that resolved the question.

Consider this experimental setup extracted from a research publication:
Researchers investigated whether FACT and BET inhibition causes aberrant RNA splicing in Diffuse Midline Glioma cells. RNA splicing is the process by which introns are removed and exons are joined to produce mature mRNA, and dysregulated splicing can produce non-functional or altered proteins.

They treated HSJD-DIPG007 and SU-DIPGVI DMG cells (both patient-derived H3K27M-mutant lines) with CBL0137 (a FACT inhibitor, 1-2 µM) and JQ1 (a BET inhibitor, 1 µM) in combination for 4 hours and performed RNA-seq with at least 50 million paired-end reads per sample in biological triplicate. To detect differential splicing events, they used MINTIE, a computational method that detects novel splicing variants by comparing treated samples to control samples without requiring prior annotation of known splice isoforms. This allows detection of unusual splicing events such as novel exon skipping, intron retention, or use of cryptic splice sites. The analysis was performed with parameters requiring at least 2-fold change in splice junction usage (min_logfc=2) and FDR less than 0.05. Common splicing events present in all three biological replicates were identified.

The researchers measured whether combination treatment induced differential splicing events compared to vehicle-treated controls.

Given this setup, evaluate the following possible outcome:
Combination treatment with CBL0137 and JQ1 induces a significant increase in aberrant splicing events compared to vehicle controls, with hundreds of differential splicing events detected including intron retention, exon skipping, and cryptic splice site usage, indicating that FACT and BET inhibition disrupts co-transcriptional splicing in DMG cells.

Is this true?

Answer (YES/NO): YES